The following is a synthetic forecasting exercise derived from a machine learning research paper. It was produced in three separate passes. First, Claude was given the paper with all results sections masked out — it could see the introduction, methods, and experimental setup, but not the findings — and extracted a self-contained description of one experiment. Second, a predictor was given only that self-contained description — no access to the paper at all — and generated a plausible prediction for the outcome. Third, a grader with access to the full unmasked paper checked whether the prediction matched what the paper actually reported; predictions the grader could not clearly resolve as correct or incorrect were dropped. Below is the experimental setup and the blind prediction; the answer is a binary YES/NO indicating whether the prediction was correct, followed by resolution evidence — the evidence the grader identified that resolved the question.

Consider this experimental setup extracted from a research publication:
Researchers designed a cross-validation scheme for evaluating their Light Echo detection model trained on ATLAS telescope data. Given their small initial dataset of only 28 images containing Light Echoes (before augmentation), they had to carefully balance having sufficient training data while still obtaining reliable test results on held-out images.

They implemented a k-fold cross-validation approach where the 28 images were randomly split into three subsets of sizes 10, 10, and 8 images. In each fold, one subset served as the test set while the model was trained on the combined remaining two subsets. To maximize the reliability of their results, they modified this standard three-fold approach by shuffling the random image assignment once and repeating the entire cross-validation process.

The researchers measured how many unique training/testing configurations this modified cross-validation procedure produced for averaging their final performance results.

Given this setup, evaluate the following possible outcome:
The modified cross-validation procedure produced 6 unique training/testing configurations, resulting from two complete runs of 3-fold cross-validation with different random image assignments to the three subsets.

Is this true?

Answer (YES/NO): YES